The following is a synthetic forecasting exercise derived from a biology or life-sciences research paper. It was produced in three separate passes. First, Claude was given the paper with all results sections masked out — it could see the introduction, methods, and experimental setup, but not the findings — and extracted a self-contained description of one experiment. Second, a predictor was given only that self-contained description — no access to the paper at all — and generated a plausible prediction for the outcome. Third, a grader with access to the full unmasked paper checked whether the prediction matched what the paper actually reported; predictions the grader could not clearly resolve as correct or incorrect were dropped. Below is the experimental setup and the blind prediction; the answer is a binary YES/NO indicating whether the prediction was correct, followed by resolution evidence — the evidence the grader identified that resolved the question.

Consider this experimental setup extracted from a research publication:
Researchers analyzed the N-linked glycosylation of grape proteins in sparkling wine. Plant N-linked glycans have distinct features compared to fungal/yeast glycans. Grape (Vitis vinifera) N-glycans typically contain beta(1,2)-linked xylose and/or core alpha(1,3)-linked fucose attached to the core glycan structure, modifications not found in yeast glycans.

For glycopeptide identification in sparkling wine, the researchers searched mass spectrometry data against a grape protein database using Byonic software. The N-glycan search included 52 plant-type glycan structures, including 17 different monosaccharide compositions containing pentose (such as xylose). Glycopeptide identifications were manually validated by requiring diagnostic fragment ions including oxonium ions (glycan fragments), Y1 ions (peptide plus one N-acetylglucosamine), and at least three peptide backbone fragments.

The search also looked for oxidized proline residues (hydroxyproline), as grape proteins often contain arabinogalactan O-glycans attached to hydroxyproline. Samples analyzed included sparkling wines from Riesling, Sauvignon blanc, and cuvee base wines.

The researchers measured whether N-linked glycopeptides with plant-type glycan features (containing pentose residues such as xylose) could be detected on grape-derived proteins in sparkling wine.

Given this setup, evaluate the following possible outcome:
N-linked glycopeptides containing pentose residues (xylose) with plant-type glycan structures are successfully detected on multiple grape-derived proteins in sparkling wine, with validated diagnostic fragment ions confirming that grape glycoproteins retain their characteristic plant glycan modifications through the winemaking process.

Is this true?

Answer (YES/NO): YES